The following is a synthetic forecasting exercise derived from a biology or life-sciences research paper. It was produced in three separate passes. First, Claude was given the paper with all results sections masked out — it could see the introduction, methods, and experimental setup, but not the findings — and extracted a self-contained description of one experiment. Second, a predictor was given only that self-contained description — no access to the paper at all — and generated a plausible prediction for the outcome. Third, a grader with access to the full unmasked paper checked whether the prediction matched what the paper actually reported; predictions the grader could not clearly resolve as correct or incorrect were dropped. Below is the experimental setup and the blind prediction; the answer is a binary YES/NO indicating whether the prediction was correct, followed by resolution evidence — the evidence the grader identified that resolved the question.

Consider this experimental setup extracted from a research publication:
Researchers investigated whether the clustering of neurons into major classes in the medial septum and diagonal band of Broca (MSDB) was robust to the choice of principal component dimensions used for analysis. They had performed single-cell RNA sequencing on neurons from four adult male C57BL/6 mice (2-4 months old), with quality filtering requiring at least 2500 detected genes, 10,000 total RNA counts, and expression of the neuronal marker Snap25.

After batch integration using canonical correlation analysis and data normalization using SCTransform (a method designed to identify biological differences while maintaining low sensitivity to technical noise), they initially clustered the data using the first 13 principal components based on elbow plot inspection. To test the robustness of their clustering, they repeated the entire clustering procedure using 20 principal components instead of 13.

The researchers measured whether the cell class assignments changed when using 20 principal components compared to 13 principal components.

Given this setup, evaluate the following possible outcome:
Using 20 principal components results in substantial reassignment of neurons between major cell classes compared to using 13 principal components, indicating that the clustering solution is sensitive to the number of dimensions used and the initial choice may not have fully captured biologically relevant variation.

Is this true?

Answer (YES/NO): NO